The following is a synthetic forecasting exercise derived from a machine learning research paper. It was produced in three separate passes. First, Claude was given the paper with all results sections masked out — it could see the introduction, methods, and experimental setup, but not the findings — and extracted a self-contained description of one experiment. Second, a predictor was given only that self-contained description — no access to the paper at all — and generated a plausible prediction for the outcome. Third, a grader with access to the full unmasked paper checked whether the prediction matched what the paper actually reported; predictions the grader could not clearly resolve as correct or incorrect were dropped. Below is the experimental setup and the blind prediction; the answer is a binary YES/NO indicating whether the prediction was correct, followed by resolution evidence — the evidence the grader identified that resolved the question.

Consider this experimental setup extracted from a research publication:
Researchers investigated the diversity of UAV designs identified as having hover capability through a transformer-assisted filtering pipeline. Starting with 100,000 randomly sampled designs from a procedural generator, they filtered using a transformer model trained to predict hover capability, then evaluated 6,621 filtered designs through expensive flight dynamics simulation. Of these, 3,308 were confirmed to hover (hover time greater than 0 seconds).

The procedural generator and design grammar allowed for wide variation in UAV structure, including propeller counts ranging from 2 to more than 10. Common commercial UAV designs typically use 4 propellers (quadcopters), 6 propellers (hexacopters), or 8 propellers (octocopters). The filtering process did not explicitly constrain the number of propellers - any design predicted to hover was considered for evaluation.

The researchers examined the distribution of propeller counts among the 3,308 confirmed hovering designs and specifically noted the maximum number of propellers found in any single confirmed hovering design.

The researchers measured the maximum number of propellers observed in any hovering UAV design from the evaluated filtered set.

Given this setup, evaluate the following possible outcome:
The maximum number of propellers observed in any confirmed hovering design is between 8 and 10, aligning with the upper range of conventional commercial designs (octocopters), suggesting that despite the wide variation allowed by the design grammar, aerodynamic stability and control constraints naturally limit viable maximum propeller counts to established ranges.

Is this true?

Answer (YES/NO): NO